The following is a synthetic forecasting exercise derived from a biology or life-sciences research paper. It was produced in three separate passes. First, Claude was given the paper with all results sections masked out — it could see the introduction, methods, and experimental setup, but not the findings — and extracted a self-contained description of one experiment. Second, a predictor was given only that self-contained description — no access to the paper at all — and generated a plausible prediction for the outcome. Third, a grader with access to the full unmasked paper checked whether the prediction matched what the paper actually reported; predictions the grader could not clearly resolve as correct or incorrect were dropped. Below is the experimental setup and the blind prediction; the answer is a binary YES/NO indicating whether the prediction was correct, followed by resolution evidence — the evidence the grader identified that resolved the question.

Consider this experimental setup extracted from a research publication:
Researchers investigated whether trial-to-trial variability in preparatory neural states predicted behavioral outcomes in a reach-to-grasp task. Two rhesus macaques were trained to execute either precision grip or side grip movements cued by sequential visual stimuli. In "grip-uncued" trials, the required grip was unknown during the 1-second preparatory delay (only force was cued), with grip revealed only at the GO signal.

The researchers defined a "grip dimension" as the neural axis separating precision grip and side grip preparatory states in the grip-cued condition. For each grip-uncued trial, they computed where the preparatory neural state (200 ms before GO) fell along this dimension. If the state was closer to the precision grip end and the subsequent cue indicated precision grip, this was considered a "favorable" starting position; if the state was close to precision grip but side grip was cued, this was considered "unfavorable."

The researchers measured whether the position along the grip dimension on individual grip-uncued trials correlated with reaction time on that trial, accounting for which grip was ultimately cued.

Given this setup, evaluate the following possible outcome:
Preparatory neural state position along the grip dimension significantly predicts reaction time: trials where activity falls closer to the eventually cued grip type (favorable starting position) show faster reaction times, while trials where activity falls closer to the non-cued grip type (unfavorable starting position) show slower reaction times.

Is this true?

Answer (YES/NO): YES